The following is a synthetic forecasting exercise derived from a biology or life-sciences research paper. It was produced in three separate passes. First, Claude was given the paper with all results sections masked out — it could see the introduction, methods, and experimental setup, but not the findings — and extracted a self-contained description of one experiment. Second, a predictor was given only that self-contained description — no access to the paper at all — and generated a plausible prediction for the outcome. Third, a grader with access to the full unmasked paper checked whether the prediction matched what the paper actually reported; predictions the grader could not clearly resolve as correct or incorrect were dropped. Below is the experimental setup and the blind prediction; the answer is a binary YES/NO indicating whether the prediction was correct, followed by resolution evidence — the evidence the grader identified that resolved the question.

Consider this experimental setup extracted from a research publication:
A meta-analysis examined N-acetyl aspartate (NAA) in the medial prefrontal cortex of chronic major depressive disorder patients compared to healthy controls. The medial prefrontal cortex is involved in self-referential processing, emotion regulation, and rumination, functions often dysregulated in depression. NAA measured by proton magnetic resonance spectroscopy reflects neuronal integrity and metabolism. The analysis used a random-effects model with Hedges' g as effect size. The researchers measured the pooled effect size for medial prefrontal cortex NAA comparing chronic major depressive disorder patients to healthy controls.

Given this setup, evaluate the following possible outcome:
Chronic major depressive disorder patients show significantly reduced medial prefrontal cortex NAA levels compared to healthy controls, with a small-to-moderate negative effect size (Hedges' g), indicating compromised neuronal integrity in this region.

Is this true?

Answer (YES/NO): NO